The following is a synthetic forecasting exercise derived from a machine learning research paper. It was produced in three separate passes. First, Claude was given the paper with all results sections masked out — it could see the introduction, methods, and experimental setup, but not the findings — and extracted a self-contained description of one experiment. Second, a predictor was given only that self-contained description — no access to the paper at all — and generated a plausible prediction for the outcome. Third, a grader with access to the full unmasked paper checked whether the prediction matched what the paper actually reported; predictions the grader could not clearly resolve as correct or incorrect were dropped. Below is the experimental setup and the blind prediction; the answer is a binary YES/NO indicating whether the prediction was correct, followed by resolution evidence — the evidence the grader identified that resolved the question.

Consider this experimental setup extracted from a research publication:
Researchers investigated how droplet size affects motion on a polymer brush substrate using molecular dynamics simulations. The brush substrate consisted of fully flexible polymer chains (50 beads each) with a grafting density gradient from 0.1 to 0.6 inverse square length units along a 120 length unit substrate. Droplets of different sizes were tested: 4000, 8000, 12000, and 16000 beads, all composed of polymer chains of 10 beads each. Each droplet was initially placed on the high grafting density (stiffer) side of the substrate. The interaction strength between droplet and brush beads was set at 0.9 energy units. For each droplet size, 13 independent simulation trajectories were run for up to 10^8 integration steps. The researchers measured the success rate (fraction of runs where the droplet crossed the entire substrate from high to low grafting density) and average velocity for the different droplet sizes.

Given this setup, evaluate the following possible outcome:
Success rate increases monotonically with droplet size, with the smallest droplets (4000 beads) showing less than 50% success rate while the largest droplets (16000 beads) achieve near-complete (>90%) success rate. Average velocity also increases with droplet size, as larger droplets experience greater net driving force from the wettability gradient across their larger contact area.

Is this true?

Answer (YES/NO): NO